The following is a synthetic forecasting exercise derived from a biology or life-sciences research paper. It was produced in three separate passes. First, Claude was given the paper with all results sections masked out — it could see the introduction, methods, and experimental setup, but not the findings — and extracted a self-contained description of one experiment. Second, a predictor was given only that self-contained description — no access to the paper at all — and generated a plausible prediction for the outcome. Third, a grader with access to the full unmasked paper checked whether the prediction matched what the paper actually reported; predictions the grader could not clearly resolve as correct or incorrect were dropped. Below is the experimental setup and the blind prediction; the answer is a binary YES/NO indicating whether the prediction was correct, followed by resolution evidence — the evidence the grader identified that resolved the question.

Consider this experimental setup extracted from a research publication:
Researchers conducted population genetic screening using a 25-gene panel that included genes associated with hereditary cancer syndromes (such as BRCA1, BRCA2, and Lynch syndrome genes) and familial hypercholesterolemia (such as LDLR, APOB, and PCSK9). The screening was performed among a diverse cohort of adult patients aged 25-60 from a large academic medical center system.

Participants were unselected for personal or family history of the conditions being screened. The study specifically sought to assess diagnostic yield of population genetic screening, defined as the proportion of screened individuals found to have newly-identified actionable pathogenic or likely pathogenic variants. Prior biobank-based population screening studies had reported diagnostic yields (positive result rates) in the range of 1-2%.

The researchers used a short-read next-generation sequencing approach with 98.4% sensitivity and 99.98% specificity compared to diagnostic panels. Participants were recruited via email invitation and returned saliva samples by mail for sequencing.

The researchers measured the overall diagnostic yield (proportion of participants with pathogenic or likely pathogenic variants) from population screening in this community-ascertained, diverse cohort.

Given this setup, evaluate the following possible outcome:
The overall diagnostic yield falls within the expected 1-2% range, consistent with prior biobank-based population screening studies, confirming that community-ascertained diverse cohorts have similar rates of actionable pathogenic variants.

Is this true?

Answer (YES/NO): NO